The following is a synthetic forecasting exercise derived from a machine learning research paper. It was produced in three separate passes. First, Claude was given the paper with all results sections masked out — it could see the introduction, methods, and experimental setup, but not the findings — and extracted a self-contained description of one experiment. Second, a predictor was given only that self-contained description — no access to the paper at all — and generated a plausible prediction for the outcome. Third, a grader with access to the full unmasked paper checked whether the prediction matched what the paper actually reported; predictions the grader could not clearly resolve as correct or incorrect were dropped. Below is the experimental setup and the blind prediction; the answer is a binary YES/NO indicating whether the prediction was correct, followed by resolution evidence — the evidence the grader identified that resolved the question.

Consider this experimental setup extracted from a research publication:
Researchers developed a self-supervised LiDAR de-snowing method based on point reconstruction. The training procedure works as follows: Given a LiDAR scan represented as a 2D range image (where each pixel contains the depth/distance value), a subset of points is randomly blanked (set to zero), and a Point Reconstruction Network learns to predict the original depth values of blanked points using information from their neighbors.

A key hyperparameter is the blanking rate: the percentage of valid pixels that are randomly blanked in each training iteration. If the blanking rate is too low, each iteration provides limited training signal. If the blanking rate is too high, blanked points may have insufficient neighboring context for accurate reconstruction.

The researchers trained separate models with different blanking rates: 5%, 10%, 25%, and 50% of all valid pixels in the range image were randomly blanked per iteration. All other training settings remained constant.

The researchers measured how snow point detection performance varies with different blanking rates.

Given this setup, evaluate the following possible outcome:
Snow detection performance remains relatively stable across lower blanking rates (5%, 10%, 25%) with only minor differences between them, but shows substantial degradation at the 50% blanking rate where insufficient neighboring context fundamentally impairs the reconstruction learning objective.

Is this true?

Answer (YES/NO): NO